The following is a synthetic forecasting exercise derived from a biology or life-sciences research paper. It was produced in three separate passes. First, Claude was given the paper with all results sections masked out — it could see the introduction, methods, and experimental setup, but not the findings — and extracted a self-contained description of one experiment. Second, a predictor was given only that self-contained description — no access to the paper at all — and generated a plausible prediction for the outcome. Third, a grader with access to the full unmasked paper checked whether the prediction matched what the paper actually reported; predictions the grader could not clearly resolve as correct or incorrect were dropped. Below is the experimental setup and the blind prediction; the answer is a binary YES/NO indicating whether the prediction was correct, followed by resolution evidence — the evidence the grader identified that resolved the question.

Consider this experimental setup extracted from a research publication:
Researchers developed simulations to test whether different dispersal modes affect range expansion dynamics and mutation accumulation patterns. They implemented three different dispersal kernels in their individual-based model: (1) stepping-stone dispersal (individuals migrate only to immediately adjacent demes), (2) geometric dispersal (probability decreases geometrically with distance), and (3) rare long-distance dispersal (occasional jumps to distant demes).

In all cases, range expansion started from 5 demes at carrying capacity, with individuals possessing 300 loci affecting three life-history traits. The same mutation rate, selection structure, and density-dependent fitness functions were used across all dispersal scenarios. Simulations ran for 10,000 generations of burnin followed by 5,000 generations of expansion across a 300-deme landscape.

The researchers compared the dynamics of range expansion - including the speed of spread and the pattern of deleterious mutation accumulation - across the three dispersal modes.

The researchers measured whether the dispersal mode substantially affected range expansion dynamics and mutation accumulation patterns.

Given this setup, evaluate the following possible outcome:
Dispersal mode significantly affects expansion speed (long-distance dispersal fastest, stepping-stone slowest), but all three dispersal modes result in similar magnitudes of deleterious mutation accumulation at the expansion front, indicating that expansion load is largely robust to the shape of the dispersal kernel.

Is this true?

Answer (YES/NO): NO